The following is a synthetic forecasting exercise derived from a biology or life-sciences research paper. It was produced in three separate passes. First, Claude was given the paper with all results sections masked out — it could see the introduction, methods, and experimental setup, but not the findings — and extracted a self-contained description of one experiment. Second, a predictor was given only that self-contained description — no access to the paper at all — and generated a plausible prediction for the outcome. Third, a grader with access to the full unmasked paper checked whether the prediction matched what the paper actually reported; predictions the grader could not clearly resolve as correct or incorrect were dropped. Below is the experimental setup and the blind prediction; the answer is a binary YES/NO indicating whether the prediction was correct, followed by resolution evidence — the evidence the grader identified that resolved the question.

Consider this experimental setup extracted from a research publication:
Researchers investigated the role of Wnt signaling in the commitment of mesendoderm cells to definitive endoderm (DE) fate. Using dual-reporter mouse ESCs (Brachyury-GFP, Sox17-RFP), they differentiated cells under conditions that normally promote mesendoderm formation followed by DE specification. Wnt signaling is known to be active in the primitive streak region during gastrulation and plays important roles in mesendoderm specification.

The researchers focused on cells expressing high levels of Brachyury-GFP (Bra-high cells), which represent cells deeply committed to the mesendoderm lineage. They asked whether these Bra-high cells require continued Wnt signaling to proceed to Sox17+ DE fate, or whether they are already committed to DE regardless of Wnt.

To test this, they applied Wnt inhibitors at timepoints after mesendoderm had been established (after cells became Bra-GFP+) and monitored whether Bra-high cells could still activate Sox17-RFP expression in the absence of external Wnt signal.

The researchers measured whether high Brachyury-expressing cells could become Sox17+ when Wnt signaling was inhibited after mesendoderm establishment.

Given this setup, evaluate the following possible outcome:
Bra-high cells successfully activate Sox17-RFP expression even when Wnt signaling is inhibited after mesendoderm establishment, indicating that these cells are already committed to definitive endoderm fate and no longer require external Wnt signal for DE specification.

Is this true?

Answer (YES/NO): YES